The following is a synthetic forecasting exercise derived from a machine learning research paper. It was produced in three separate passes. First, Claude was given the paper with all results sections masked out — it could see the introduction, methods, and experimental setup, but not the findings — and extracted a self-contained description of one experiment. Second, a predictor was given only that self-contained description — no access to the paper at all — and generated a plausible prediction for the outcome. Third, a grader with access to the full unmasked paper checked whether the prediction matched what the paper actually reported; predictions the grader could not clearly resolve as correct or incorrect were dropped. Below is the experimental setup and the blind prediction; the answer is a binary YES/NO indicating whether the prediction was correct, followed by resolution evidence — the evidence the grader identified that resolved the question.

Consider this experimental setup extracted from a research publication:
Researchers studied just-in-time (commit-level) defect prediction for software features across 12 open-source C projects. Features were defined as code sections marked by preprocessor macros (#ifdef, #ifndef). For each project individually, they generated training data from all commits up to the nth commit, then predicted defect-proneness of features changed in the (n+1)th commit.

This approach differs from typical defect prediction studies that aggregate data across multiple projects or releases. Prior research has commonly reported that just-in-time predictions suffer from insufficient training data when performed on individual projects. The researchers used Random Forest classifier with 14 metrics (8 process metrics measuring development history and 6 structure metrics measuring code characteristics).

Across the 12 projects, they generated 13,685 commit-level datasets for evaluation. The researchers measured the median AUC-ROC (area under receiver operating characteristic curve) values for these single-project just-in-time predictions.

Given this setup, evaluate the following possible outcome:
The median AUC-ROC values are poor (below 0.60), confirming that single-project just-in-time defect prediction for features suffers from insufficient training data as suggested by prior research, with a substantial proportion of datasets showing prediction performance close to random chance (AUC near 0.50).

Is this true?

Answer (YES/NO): NO